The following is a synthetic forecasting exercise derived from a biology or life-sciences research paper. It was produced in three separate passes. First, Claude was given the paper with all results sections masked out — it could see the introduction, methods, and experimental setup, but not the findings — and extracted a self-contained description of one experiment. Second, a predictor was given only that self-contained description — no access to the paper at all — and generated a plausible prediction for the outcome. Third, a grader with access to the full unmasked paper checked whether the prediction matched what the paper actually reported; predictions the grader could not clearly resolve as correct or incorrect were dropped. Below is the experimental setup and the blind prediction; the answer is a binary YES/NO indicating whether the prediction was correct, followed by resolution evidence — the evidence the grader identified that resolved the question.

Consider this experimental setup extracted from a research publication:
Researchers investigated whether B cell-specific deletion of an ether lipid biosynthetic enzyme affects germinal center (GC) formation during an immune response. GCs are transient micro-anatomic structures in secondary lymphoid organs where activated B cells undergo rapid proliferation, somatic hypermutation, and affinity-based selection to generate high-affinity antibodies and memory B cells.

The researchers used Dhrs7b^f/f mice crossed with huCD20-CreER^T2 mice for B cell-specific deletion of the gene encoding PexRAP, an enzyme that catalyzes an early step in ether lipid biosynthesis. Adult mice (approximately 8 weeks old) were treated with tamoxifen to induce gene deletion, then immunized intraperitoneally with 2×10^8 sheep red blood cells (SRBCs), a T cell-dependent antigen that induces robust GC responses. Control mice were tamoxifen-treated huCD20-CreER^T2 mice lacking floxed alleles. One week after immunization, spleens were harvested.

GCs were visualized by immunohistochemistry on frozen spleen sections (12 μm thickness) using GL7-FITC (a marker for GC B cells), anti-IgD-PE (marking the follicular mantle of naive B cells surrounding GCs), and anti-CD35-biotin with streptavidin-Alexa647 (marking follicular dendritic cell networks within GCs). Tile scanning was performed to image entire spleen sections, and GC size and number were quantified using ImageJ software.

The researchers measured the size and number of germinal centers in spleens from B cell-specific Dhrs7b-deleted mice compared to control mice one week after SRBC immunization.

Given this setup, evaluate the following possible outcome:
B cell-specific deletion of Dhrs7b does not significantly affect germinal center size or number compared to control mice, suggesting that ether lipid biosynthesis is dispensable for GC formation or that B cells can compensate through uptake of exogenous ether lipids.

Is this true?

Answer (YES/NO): NO